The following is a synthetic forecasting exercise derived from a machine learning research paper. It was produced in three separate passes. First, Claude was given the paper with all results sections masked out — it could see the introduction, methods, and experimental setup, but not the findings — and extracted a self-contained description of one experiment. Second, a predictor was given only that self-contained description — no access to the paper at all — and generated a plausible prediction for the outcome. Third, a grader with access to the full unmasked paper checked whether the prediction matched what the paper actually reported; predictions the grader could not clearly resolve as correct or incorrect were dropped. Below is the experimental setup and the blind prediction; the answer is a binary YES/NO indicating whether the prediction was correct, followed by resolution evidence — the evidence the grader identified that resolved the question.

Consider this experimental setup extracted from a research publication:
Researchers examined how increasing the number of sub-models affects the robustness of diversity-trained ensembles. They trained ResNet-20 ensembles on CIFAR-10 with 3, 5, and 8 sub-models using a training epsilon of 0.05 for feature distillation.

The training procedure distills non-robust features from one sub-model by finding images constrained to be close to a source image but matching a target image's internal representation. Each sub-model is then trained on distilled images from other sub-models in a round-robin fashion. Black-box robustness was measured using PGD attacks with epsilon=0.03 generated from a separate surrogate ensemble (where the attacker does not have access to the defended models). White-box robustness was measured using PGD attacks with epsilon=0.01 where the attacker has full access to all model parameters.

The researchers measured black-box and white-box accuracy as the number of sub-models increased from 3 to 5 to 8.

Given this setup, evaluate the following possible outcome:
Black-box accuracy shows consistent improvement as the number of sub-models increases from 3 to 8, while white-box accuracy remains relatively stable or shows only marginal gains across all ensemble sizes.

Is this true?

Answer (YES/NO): NO